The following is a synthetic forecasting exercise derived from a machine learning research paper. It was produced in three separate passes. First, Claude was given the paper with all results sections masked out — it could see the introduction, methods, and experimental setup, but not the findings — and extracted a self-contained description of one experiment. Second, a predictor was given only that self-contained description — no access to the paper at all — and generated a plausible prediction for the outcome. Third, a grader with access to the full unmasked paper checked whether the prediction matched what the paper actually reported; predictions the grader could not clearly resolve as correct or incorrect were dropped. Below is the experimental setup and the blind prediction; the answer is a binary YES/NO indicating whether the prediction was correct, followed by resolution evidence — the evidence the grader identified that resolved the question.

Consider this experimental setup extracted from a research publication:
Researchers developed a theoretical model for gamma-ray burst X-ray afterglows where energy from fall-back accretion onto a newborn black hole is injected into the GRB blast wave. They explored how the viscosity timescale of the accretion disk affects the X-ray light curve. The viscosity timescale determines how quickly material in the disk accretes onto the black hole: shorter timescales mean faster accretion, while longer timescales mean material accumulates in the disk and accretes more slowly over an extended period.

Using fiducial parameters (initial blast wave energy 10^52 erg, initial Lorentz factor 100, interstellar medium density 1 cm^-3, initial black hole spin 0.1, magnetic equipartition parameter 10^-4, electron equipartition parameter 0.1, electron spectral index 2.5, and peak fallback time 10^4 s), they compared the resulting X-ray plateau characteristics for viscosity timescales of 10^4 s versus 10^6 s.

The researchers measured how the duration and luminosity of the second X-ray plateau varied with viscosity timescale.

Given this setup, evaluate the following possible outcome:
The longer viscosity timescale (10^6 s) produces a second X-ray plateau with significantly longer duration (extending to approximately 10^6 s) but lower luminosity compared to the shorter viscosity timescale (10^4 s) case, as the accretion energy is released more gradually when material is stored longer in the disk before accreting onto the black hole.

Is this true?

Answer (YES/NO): YES